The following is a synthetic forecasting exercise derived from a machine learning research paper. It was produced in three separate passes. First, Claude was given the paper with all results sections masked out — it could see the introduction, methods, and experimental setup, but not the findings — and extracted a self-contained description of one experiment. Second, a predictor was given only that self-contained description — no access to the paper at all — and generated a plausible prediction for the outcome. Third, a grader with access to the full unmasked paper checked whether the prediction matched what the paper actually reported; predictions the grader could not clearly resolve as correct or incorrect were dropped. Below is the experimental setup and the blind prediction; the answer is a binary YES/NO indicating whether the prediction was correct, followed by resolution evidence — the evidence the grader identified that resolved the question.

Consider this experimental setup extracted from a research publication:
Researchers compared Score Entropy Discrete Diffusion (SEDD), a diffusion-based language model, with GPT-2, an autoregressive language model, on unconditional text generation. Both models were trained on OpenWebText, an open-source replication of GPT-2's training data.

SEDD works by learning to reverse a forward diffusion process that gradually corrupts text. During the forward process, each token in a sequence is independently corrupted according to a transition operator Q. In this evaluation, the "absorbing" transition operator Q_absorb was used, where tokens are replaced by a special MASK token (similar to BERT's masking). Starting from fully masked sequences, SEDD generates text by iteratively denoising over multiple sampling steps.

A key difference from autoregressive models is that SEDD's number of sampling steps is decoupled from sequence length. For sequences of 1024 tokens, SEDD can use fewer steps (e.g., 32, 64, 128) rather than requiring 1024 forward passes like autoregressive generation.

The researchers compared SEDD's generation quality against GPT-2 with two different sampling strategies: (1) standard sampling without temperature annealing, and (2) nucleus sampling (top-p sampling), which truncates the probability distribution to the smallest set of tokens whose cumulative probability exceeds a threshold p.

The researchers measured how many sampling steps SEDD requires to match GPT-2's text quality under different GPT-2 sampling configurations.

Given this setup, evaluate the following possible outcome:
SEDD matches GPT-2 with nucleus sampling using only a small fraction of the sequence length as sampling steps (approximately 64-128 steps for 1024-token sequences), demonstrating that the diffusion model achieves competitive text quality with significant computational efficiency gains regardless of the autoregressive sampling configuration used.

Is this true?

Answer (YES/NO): NO